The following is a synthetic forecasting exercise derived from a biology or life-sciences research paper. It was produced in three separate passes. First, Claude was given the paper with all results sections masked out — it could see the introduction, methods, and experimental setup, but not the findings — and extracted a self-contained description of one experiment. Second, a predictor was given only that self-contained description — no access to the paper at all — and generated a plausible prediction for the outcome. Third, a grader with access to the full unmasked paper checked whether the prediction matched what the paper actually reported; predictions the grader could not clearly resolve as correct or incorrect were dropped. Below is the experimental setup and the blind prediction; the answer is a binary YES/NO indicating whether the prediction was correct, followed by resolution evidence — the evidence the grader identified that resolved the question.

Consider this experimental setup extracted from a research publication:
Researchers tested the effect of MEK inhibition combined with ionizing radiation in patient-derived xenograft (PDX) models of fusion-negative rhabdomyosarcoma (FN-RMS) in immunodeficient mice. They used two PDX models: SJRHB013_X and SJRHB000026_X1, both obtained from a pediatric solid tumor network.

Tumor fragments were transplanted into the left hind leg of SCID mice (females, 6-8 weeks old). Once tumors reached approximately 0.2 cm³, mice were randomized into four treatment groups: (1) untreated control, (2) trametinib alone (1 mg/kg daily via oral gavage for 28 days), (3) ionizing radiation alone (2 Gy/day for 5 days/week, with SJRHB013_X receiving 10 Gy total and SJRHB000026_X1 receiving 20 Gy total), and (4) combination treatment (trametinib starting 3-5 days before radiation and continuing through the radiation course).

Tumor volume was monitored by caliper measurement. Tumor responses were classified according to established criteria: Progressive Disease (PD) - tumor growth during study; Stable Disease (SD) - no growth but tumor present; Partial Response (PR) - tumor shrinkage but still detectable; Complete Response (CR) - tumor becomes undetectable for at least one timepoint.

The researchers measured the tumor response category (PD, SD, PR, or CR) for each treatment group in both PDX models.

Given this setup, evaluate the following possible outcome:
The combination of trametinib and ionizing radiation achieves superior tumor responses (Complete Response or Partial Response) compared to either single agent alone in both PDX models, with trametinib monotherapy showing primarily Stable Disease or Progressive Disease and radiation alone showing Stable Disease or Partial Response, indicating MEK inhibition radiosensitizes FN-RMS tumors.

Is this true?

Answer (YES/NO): NO